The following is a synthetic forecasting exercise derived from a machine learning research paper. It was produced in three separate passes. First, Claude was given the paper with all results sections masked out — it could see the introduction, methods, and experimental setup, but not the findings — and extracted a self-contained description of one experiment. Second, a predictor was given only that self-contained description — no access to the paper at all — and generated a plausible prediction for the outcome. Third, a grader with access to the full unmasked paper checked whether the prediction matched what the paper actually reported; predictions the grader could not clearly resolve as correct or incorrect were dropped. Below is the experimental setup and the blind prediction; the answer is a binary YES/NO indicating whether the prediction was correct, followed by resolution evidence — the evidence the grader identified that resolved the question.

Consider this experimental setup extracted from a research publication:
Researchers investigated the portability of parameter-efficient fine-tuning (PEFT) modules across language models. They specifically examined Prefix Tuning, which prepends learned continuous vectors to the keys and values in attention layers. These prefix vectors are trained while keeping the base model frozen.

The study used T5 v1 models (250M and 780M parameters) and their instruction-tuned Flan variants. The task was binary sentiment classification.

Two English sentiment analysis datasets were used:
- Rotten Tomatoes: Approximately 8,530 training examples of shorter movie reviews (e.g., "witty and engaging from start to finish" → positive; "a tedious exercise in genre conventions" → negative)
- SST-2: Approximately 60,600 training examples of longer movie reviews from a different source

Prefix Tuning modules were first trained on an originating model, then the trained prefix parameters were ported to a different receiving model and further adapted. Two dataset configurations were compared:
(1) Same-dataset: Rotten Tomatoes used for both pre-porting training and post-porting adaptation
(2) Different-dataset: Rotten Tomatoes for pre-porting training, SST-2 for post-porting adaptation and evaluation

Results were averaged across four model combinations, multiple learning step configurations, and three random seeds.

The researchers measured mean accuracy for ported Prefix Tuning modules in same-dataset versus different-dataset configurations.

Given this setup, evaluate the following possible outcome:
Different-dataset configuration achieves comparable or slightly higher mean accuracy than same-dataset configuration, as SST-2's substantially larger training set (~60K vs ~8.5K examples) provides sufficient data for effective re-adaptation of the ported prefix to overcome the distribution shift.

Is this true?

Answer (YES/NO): NO